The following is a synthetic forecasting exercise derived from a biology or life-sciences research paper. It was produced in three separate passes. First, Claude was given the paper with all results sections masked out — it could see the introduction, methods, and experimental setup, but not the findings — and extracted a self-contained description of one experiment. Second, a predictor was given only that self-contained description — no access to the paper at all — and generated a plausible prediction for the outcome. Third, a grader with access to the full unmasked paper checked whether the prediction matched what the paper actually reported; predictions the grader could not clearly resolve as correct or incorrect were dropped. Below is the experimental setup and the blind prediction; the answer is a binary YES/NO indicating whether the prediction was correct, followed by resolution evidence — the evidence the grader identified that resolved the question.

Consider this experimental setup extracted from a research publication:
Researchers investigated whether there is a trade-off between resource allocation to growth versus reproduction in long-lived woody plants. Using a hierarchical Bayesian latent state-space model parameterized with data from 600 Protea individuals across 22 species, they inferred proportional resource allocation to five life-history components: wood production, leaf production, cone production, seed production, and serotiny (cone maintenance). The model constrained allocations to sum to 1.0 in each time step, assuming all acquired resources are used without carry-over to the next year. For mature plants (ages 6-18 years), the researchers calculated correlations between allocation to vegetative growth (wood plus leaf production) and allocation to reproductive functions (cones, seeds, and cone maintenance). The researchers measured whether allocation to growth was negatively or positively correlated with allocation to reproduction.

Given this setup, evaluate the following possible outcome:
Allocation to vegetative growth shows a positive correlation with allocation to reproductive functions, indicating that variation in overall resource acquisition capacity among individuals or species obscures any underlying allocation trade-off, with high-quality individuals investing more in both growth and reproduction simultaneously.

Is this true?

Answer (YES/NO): NO